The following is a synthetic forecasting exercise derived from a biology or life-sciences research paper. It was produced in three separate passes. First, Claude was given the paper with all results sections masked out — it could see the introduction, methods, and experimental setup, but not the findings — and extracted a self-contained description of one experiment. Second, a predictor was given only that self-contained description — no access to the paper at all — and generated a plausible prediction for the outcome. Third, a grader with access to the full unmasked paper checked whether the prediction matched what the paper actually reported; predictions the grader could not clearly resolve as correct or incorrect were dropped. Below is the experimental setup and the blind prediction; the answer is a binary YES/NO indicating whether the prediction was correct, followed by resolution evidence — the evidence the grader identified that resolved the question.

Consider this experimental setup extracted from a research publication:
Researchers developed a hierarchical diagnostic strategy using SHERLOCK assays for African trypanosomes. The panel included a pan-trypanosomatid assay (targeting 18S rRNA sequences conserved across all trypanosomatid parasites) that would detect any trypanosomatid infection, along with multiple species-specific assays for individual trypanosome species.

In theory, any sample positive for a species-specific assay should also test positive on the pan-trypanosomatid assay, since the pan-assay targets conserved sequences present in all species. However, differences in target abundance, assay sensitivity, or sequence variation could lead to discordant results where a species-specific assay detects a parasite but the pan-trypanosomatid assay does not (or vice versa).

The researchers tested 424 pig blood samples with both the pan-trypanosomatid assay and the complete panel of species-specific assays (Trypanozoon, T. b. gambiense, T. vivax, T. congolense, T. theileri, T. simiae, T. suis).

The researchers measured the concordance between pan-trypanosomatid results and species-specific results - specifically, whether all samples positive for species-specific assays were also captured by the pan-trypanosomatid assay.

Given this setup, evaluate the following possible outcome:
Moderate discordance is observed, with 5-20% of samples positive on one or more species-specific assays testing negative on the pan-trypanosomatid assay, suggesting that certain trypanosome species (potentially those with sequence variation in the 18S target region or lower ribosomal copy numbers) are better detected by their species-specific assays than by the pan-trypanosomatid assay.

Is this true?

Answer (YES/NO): NO